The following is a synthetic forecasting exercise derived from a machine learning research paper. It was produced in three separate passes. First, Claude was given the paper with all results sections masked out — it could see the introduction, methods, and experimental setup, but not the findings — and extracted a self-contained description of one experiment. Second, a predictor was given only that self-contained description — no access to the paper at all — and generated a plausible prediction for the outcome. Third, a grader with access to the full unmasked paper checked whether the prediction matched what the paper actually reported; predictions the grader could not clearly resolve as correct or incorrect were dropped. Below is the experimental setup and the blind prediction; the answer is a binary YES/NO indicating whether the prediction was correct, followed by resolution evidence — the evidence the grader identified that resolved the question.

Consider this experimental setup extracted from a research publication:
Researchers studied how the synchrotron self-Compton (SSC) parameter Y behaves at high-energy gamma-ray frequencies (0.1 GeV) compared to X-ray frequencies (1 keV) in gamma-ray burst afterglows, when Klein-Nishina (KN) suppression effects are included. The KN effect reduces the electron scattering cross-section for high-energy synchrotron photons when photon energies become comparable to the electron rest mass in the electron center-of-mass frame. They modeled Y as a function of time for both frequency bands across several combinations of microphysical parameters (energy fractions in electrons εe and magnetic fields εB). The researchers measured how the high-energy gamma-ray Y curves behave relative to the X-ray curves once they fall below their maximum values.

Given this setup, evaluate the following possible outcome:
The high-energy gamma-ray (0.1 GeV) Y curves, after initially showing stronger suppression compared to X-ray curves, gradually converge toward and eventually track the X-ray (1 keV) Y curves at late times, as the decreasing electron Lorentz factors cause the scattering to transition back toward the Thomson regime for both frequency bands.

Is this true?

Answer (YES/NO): NO